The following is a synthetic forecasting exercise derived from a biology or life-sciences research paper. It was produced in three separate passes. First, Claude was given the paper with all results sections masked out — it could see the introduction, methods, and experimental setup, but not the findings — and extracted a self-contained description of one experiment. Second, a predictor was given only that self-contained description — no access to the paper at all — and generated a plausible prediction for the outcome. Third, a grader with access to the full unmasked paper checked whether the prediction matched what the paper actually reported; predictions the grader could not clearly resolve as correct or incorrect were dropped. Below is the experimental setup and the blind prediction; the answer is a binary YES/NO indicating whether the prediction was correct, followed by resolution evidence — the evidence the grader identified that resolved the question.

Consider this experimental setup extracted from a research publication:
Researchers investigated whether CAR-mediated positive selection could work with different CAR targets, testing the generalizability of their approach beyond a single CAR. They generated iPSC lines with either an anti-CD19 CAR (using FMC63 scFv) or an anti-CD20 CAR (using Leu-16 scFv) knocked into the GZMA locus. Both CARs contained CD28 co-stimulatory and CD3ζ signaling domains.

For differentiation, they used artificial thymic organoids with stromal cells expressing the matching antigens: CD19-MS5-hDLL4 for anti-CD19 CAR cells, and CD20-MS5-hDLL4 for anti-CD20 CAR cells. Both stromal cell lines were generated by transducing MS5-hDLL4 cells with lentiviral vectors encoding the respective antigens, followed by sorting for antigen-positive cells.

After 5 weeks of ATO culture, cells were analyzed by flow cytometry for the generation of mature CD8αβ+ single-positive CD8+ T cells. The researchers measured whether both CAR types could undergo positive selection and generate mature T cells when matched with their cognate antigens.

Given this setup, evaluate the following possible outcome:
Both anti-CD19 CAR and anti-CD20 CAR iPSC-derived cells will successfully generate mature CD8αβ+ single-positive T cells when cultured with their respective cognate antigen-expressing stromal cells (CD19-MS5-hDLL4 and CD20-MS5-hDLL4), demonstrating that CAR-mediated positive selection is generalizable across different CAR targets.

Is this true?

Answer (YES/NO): YES